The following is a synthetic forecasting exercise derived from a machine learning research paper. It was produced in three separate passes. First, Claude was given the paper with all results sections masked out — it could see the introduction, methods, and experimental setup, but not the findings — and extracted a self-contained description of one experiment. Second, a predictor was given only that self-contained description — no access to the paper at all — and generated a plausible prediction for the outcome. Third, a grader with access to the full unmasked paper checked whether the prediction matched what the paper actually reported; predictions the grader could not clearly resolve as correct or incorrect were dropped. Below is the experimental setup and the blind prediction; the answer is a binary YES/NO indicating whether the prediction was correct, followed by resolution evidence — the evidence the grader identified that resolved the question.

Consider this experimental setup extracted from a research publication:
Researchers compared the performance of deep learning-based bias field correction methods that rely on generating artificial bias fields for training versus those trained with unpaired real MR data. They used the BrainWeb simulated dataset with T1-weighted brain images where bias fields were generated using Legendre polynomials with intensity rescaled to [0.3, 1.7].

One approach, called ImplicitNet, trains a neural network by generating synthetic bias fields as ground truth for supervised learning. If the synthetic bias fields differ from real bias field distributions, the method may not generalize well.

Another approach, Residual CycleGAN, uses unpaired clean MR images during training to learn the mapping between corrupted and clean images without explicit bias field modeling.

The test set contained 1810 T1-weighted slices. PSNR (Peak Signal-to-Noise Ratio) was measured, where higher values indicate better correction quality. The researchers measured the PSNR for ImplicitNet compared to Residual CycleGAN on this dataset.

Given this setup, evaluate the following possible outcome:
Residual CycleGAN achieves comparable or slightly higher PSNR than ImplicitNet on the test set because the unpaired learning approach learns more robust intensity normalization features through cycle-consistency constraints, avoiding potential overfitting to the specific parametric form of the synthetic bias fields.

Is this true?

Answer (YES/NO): NO